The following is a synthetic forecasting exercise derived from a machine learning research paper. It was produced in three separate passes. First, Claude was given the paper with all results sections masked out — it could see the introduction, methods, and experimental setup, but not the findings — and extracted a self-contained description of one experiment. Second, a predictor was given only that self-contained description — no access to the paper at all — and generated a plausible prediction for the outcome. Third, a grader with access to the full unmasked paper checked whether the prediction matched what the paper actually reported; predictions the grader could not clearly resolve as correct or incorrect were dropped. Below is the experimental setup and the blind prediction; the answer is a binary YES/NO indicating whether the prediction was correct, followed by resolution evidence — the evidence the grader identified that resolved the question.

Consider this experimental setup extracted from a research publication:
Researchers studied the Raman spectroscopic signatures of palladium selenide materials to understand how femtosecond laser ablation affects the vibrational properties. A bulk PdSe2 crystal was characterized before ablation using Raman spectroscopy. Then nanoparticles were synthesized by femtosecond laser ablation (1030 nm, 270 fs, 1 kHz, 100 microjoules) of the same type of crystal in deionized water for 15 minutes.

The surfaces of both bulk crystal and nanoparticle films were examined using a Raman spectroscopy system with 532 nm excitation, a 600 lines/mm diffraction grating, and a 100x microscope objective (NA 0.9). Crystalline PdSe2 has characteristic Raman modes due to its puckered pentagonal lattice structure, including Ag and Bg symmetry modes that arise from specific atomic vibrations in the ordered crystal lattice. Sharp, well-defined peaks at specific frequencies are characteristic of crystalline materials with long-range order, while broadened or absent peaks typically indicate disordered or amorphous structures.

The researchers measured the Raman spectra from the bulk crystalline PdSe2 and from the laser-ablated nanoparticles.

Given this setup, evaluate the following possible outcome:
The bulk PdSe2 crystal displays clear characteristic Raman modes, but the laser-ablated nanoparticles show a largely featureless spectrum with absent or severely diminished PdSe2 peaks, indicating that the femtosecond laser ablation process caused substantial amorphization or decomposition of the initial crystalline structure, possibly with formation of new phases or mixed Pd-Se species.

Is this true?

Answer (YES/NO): YES